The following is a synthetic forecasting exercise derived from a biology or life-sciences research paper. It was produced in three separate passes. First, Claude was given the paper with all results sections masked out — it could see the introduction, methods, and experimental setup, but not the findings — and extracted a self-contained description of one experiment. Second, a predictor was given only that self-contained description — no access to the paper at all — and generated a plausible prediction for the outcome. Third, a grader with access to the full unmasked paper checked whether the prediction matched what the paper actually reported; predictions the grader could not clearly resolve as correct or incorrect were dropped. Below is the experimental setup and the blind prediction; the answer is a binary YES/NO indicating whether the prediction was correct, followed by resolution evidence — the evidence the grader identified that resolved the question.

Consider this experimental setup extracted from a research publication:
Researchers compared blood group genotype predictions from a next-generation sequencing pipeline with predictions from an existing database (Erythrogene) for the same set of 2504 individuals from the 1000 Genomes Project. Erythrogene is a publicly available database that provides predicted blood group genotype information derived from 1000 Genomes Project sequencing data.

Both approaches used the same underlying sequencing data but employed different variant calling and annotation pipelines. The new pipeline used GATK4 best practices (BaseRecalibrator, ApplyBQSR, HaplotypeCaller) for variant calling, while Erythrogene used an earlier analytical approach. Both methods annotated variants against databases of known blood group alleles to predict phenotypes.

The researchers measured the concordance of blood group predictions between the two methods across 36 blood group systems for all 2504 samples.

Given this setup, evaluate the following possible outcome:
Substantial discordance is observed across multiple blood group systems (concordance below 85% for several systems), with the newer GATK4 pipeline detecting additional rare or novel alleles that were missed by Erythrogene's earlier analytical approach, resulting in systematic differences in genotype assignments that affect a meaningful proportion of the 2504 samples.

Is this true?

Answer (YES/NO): NO